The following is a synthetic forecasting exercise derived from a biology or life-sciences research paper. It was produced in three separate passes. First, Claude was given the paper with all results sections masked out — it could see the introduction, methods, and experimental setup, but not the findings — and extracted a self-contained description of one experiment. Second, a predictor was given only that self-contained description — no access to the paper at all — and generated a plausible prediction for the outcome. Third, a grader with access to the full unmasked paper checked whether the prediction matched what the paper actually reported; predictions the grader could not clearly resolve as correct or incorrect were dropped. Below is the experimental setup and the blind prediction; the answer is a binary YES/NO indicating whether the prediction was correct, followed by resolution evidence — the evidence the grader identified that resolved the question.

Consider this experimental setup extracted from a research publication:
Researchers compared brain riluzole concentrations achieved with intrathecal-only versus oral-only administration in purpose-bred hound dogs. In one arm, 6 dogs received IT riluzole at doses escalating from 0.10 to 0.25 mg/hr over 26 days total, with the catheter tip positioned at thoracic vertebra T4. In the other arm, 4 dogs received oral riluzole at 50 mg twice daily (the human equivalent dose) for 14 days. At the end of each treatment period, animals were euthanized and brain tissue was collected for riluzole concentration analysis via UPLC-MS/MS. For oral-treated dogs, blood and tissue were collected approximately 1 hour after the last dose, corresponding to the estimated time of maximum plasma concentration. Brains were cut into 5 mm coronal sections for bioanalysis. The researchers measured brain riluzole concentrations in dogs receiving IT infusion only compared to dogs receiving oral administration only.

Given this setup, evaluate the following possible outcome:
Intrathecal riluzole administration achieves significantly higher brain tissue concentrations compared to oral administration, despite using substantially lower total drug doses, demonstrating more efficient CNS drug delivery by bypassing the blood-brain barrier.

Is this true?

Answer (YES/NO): NO